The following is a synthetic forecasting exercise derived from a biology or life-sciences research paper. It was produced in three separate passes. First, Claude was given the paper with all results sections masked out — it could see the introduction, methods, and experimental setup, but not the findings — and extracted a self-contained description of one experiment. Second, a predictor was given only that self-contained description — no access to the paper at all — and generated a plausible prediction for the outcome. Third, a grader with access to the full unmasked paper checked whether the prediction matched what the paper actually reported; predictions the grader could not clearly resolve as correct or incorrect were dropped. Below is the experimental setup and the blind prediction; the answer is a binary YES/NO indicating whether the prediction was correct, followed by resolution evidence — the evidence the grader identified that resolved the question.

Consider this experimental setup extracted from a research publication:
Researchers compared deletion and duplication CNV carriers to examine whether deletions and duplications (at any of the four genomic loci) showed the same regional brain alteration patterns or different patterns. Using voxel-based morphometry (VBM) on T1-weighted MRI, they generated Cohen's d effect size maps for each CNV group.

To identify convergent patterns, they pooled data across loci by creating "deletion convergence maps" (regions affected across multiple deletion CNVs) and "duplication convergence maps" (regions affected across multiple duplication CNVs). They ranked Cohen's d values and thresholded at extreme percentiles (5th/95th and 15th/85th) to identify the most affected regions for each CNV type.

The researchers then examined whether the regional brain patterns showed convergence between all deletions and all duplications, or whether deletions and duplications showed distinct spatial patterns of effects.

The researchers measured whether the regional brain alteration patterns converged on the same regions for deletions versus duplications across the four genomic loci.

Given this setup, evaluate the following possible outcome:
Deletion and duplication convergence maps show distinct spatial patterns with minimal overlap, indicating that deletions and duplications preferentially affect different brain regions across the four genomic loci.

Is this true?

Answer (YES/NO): NO